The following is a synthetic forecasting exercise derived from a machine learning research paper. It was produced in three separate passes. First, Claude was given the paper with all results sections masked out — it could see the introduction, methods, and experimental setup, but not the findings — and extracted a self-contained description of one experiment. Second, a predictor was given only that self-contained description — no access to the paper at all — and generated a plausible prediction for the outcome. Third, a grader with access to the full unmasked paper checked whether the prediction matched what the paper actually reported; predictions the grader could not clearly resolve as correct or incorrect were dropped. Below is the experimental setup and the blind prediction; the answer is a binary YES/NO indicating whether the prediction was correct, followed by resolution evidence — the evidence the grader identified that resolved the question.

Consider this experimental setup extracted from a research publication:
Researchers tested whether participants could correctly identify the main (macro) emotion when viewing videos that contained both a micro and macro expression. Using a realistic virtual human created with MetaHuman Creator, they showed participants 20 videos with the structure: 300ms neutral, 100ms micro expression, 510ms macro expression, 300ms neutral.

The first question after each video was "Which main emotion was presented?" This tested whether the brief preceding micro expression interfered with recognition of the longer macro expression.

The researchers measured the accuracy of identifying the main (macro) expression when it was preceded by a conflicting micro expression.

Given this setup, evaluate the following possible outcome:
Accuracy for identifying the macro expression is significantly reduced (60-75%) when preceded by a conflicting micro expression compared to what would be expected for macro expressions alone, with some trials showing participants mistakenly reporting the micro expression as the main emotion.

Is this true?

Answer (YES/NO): NO